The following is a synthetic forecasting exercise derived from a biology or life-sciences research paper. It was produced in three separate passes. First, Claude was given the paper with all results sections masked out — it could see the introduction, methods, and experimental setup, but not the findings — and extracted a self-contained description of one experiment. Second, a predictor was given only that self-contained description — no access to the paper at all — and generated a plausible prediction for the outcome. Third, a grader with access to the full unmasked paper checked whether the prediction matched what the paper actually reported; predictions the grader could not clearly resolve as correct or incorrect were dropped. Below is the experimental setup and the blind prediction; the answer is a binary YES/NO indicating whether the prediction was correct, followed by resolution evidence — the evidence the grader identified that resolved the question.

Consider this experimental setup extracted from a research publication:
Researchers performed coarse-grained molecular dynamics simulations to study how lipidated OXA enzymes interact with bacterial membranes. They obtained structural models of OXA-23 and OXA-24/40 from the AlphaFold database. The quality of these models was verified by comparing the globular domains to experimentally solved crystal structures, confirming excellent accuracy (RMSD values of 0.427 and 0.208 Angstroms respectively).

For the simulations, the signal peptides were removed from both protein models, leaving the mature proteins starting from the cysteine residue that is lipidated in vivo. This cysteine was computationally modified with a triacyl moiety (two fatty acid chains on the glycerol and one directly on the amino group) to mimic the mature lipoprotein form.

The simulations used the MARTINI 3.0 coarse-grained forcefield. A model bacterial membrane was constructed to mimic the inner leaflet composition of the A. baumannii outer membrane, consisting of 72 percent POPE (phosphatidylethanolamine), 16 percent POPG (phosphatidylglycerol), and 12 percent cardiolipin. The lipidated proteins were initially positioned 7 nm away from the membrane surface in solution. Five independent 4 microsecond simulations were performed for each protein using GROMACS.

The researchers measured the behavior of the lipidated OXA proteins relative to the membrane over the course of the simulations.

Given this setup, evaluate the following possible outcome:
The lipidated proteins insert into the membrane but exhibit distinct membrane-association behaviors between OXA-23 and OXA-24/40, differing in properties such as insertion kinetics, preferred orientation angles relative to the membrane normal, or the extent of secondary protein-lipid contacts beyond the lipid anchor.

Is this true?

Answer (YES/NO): NO